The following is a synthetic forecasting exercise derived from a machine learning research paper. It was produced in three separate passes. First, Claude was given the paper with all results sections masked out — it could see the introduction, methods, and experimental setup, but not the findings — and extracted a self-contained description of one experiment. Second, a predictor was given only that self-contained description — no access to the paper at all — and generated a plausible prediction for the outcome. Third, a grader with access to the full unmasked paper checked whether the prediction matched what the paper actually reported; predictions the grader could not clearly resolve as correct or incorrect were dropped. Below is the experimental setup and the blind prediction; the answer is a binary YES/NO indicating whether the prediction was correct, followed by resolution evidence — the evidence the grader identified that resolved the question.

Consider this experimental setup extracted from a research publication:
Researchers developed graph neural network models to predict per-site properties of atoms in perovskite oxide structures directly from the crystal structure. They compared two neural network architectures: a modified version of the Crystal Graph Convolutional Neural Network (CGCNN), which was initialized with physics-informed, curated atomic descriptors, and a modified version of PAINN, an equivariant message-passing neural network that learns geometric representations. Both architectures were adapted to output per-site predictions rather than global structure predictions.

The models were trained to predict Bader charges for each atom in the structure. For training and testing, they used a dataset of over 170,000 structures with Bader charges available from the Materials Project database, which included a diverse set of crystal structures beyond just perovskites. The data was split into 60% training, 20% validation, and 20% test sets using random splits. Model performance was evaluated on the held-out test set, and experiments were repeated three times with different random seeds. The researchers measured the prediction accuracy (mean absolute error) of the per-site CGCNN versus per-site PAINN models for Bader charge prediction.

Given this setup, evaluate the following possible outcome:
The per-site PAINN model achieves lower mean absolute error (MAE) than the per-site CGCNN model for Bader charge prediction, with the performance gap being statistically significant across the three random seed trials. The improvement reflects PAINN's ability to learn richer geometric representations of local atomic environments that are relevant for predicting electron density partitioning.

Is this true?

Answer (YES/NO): NO